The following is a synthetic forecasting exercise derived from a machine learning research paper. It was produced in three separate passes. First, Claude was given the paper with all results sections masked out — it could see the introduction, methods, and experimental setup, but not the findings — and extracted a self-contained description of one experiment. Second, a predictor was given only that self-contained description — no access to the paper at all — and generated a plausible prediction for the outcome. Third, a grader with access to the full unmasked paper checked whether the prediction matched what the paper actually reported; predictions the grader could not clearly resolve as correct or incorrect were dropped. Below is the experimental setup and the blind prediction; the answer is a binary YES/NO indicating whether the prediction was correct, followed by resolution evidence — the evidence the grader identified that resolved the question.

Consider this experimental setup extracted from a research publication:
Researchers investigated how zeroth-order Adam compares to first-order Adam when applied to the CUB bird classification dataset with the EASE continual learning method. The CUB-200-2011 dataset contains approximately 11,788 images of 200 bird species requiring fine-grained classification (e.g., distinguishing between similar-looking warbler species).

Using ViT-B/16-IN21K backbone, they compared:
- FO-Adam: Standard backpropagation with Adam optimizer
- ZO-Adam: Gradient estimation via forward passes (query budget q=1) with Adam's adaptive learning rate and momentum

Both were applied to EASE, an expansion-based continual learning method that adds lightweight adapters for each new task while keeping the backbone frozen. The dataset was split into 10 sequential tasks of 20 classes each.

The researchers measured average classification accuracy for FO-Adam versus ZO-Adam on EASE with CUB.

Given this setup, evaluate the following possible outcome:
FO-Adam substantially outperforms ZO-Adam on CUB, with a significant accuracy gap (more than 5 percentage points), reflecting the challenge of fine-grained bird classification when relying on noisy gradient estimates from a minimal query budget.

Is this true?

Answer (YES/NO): NO